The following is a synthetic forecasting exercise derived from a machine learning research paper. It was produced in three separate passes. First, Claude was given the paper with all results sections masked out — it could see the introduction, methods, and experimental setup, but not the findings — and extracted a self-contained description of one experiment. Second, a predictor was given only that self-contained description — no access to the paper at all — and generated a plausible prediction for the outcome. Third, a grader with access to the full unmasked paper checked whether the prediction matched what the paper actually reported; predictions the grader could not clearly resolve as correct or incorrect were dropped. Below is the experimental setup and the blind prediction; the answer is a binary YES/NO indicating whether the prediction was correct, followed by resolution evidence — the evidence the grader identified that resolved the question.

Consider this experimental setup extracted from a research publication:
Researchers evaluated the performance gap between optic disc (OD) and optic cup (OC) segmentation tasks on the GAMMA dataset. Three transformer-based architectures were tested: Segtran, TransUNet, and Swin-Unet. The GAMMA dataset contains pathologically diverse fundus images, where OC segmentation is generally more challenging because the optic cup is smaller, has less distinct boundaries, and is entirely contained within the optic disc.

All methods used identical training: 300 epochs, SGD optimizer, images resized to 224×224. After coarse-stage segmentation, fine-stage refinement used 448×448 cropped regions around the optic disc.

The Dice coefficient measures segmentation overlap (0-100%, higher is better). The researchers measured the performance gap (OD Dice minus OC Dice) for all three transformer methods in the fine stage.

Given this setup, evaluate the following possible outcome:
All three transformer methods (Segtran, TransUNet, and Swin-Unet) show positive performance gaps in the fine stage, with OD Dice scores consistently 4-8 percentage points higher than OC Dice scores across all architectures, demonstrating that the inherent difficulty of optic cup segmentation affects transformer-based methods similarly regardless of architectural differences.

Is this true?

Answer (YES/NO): NO